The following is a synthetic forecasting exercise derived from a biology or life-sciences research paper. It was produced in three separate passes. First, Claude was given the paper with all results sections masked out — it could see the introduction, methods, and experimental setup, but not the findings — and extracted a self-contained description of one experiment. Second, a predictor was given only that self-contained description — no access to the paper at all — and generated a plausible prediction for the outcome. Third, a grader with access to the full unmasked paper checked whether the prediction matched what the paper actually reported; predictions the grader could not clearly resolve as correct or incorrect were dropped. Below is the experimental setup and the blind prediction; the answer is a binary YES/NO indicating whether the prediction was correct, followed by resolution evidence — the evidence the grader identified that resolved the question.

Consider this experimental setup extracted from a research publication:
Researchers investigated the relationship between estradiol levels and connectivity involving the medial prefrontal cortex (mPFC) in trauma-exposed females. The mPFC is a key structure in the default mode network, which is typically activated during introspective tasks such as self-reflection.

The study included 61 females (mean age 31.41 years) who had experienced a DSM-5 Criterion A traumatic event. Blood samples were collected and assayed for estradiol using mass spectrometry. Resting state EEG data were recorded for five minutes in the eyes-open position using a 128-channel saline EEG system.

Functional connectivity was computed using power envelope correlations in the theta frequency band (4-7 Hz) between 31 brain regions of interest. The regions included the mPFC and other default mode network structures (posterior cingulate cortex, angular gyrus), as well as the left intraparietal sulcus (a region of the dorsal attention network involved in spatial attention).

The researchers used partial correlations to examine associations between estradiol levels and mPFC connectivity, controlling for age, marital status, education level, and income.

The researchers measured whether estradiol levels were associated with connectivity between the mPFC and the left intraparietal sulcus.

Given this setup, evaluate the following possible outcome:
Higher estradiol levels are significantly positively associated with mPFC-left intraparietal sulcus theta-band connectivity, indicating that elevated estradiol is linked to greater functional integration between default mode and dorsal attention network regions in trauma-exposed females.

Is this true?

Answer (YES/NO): NO